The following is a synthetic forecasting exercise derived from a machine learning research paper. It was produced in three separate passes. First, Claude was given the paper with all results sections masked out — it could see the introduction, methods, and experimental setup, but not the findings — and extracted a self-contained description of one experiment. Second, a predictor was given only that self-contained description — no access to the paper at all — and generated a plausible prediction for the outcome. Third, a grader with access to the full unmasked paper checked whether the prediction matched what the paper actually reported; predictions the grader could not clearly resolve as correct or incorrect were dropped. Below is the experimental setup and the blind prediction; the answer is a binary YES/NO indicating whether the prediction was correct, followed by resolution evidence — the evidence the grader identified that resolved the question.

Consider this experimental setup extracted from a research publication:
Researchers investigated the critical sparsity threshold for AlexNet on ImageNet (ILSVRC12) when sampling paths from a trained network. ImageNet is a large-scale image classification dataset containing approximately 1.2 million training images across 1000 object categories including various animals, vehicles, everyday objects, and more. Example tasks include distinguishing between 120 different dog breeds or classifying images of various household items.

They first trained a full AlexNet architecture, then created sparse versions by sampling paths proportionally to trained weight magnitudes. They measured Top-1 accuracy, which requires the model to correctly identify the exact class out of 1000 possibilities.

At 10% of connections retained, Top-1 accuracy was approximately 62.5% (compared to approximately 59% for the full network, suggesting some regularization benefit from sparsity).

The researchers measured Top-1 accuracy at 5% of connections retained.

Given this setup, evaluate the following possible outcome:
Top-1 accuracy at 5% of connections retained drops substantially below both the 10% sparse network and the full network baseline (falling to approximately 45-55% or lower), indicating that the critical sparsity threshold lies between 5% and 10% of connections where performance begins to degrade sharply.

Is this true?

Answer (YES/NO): NO